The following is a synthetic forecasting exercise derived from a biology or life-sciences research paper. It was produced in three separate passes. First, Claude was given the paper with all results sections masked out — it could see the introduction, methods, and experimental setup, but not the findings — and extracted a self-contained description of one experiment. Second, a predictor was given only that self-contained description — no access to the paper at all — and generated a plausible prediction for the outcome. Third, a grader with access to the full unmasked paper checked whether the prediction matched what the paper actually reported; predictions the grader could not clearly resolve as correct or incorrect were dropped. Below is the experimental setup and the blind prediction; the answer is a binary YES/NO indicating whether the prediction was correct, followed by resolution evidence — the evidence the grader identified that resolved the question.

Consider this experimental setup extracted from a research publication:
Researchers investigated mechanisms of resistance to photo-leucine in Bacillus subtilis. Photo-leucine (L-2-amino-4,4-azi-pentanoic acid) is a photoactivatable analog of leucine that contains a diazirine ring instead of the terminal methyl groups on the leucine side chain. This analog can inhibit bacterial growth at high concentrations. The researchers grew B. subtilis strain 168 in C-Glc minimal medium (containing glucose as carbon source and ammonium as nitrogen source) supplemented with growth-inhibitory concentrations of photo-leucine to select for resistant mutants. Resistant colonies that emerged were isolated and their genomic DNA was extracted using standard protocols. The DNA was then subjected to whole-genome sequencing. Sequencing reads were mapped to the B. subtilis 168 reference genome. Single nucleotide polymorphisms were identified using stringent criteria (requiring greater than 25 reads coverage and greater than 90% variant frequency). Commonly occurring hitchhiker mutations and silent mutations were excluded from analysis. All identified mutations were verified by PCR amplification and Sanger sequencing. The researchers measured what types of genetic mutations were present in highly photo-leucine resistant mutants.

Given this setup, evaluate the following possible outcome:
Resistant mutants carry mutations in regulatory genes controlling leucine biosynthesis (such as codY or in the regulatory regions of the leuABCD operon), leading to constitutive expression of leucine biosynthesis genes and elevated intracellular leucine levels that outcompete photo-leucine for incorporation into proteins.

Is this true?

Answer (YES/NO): NO